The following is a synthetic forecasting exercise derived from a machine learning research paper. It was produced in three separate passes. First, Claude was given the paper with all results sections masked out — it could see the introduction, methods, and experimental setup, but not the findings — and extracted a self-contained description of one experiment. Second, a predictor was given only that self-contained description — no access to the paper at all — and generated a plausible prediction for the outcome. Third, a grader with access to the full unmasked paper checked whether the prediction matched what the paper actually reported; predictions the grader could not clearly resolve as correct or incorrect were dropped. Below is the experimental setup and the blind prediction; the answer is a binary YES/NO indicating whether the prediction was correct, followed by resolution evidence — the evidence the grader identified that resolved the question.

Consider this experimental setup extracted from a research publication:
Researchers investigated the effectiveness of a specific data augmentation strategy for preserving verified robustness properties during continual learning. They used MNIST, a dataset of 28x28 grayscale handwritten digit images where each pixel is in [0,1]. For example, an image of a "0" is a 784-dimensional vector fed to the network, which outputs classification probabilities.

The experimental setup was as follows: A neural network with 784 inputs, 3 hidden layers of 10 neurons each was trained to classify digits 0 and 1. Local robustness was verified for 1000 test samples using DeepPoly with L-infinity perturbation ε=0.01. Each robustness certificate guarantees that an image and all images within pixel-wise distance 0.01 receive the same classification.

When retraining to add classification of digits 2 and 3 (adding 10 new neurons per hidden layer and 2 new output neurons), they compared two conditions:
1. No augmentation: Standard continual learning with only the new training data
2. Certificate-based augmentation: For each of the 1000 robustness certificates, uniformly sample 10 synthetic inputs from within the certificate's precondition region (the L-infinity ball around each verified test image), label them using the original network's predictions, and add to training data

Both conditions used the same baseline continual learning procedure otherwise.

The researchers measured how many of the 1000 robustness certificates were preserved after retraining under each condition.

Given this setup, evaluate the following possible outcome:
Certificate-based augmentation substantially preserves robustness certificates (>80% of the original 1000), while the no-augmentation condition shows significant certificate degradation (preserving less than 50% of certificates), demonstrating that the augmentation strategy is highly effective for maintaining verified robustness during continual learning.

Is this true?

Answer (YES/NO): YES